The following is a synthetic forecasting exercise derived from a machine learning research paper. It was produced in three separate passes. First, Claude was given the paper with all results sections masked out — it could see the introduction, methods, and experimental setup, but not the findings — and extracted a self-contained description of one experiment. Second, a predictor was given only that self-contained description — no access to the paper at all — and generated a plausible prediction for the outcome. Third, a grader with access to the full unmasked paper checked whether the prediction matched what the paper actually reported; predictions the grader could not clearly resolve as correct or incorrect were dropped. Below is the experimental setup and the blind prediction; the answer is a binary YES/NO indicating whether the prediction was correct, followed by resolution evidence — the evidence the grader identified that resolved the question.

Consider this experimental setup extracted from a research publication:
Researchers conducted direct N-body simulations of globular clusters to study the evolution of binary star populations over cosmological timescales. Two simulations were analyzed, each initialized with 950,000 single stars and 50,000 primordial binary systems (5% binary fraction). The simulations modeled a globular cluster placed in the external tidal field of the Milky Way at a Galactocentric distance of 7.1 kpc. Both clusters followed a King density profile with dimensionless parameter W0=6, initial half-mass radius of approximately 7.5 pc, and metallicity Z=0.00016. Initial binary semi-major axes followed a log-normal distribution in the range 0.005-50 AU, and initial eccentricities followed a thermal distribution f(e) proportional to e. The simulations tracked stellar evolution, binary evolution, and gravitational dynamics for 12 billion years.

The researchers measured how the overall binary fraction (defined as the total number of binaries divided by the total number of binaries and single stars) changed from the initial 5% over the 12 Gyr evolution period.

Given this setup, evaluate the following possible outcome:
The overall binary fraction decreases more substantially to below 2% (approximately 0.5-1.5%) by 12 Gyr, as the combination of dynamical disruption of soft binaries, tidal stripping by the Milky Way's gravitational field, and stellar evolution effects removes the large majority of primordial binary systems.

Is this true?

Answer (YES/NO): NO